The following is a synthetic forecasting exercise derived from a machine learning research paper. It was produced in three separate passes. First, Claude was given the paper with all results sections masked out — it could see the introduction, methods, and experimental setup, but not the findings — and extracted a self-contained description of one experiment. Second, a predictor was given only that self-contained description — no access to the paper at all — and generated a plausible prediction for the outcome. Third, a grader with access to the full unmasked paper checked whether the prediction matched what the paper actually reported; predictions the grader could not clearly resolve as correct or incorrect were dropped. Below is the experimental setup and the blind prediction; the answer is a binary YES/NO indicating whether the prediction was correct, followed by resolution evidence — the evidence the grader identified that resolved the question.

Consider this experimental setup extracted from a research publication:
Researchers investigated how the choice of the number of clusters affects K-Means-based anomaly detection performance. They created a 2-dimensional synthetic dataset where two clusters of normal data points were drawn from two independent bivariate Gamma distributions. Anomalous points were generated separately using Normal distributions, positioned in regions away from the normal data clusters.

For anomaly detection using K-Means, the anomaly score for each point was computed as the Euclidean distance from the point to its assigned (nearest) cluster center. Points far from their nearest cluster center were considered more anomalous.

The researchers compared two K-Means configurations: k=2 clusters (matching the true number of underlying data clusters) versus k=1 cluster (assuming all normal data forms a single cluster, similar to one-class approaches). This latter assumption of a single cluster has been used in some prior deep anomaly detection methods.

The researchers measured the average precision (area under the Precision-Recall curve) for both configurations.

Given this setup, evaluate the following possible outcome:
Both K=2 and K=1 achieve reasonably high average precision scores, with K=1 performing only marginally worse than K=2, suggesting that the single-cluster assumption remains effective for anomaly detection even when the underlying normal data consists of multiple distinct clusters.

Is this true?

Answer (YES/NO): NO